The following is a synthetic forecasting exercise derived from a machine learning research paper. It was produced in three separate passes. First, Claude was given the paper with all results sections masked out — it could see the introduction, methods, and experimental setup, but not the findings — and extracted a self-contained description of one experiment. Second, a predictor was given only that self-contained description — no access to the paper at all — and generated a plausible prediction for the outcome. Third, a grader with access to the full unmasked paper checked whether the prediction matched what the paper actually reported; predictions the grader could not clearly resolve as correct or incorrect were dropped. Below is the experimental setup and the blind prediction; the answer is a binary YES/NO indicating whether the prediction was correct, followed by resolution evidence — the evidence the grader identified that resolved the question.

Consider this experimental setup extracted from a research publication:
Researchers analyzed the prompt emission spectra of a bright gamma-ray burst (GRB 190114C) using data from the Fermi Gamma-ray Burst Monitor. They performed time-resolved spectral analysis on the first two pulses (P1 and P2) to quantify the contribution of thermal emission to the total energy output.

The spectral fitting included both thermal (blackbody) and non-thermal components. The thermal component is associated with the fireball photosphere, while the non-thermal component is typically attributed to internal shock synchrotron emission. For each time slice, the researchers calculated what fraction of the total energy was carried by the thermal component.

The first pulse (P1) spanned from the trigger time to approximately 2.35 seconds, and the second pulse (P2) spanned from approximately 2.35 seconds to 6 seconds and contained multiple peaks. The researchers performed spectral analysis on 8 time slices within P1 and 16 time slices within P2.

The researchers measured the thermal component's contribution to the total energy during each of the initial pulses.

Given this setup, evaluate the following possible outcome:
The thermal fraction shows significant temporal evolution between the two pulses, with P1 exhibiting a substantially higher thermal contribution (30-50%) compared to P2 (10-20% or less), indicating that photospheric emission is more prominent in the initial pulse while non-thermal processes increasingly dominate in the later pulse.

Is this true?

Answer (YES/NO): NO